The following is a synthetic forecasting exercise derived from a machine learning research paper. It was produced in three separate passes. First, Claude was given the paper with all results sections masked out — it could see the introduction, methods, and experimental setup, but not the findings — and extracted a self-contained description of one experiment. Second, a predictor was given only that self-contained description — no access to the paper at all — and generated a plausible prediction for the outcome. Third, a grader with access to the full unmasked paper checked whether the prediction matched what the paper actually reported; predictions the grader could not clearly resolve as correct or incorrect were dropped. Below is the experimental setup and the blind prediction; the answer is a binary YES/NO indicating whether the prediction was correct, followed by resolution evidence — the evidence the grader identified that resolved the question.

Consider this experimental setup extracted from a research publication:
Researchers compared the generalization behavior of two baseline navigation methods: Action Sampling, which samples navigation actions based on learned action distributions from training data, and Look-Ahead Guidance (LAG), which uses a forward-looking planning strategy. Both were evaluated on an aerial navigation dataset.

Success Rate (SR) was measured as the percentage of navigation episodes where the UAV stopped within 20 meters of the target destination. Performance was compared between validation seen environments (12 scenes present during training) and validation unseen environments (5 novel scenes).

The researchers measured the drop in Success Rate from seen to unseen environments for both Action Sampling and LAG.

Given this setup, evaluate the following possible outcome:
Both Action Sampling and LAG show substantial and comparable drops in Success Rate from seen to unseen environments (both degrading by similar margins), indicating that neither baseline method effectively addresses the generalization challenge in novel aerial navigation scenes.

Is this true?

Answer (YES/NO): NO